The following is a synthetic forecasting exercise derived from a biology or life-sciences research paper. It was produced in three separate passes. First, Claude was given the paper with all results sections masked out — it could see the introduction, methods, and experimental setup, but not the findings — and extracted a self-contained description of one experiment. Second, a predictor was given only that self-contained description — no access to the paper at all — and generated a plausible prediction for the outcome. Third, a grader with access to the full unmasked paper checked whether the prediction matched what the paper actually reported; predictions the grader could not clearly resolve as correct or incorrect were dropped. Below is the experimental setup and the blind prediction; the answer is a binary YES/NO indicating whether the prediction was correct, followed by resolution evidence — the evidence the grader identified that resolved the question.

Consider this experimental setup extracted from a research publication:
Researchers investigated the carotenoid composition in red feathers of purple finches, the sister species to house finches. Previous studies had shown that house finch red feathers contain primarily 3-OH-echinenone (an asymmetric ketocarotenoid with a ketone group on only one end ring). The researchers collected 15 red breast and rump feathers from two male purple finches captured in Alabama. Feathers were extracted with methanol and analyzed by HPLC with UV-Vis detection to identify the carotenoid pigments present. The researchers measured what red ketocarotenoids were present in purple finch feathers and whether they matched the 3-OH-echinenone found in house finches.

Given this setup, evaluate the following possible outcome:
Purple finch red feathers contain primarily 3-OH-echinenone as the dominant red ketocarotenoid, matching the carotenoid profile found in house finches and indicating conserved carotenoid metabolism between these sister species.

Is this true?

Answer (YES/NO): YES